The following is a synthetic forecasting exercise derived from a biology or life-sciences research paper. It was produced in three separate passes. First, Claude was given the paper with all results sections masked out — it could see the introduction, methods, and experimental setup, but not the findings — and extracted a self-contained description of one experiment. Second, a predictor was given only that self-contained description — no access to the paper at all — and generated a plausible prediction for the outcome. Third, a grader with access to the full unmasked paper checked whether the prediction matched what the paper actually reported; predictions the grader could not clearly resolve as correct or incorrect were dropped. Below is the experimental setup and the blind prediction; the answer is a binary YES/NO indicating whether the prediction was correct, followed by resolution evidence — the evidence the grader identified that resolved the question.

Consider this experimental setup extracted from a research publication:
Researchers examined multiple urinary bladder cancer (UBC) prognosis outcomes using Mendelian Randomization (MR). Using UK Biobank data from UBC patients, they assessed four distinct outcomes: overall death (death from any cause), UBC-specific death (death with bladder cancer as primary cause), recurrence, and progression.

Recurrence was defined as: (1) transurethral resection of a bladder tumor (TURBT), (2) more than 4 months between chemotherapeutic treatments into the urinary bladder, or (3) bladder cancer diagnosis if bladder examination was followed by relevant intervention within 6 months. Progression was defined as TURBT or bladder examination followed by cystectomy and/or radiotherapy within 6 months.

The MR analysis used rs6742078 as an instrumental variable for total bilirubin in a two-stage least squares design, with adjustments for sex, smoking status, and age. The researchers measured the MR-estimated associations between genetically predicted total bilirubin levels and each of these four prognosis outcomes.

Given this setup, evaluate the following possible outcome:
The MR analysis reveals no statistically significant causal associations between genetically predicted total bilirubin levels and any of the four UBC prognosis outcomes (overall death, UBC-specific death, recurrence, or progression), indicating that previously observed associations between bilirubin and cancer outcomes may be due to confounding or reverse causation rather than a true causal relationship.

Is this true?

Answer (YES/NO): YES